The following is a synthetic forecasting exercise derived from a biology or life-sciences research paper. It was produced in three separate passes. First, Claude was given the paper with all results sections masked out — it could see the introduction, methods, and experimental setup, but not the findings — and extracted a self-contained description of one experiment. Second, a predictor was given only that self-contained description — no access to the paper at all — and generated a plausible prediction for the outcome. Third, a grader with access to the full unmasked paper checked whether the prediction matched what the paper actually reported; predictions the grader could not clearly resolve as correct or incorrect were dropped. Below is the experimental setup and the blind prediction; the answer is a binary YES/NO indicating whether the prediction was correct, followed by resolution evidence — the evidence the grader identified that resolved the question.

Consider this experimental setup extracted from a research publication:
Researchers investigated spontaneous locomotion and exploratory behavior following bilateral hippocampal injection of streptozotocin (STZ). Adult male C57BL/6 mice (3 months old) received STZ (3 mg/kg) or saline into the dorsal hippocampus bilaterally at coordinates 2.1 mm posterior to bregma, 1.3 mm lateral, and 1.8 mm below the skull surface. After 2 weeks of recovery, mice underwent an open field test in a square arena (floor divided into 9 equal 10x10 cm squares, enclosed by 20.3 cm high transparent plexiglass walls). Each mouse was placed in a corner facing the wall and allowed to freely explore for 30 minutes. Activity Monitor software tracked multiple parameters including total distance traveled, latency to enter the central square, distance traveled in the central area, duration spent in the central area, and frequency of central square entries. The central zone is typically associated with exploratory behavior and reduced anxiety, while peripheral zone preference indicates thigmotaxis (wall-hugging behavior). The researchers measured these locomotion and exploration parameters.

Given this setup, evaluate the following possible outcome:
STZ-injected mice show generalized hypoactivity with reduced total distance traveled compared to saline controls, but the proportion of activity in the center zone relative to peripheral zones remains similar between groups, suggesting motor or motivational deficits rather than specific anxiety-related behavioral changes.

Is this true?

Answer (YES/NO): NO